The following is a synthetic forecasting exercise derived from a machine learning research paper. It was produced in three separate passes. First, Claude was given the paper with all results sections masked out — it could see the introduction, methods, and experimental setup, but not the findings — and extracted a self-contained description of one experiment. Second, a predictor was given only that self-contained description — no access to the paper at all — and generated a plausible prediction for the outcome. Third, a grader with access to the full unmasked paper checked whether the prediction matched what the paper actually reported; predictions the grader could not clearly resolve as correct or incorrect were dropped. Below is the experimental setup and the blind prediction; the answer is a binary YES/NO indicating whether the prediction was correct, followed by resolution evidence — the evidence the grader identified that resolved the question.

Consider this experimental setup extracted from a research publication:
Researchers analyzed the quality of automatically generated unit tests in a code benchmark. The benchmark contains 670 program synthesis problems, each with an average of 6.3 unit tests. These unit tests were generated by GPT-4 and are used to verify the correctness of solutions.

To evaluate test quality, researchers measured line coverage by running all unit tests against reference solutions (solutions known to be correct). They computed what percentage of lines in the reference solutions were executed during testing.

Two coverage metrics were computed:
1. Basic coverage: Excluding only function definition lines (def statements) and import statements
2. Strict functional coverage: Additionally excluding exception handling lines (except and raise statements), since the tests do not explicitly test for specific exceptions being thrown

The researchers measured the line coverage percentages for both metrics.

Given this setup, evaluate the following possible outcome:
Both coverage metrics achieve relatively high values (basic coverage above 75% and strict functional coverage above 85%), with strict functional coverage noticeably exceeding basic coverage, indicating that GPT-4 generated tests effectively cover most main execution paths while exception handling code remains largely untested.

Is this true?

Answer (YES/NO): YES